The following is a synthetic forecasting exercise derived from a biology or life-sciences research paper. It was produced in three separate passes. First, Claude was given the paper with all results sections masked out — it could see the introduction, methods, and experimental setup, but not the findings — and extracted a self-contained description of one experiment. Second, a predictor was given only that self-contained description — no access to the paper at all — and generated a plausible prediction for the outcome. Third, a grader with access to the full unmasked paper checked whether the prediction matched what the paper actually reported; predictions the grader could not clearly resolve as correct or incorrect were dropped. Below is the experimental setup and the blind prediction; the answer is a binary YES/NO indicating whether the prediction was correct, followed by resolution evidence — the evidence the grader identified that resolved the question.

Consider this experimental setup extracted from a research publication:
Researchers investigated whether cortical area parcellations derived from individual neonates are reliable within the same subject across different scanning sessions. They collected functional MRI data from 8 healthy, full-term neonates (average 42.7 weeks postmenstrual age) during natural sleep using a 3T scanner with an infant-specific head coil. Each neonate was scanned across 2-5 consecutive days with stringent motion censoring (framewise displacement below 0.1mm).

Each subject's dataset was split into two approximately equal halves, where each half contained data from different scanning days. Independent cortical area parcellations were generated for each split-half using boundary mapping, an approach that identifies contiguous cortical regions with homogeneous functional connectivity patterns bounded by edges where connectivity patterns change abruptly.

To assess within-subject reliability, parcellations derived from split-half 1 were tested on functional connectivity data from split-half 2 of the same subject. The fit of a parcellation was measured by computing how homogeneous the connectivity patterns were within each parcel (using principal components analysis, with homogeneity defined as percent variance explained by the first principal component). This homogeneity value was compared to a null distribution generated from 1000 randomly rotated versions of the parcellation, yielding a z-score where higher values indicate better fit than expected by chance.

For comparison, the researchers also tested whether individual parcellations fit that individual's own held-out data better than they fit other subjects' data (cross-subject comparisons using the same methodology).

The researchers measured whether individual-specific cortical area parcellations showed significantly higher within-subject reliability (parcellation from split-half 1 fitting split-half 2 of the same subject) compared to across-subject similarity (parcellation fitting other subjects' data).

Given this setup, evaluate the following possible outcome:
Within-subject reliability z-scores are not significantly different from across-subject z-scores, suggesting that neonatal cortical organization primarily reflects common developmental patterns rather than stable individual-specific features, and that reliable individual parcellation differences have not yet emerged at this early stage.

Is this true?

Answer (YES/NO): NO